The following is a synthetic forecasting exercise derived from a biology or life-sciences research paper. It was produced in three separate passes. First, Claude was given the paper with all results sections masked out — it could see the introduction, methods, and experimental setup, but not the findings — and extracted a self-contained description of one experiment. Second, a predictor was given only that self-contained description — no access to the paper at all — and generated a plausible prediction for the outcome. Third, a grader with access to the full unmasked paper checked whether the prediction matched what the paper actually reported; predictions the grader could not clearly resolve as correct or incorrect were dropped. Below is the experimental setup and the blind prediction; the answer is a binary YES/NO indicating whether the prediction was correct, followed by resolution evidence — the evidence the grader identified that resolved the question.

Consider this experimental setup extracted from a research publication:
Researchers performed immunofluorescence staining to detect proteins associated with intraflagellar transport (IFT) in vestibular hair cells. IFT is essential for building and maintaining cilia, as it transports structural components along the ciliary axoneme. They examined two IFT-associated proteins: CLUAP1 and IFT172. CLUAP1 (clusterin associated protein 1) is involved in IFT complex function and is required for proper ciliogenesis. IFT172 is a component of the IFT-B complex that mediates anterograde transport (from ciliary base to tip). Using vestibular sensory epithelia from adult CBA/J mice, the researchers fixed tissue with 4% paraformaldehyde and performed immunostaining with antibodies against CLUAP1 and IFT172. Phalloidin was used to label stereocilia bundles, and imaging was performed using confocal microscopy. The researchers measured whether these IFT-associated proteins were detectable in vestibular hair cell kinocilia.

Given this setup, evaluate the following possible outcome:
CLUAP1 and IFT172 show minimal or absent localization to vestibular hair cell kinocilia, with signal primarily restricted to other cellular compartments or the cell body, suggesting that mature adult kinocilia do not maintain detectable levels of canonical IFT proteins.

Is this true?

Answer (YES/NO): NO